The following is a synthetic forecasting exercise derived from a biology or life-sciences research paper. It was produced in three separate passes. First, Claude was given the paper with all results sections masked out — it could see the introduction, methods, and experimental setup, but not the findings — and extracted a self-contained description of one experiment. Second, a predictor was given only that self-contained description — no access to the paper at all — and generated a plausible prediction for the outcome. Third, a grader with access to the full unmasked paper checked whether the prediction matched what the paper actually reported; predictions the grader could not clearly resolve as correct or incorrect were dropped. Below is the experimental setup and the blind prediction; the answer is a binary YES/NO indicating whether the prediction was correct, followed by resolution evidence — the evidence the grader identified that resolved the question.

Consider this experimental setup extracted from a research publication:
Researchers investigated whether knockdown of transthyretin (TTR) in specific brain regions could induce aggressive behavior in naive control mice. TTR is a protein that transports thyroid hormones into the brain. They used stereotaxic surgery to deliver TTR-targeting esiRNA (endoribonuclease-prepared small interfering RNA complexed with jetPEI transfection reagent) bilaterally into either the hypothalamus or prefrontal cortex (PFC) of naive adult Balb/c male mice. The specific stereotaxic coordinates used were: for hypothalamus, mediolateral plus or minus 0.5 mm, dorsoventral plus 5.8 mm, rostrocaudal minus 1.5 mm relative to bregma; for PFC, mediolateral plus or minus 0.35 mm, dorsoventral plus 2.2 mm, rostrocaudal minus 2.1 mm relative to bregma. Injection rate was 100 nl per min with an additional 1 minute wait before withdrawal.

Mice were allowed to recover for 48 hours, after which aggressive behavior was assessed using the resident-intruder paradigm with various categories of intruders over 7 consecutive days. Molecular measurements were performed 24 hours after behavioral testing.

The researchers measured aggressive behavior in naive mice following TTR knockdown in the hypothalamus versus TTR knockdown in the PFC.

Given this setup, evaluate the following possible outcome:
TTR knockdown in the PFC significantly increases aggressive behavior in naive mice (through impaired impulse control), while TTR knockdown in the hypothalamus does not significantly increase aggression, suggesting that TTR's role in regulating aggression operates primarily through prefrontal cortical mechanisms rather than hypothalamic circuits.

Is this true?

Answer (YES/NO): NO